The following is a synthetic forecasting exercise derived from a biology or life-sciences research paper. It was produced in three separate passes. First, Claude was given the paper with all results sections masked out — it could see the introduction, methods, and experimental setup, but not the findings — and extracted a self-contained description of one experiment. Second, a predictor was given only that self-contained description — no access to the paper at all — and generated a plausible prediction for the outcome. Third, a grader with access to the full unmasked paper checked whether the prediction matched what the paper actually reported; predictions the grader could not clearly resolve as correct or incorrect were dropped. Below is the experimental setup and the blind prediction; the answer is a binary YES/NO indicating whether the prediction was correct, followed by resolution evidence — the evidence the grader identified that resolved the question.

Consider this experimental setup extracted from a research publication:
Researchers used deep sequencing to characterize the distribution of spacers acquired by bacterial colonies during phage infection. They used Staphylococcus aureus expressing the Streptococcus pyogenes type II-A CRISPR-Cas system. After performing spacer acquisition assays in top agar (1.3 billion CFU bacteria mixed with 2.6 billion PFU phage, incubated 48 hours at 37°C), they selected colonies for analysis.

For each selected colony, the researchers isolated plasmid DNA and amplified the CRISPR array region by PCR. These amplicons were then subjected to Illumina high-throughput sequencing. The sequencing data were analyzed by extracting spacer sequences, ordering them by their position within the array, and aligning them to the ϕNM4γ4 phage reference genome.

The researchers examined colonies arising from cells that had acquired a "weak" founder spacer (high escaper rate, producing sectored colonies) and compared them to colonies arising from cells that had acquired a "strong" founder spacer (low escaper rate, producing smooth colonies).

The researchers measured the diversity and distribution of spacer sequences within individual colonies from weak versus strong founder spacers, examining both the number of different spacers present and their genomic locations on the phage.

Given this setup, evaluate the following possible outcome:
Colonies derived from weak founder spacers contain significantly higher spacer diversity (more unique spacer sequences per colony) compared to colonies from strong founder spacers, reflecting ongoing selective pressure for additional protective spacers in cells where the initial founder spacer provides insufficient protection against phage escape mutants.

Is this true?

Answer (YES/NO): YES